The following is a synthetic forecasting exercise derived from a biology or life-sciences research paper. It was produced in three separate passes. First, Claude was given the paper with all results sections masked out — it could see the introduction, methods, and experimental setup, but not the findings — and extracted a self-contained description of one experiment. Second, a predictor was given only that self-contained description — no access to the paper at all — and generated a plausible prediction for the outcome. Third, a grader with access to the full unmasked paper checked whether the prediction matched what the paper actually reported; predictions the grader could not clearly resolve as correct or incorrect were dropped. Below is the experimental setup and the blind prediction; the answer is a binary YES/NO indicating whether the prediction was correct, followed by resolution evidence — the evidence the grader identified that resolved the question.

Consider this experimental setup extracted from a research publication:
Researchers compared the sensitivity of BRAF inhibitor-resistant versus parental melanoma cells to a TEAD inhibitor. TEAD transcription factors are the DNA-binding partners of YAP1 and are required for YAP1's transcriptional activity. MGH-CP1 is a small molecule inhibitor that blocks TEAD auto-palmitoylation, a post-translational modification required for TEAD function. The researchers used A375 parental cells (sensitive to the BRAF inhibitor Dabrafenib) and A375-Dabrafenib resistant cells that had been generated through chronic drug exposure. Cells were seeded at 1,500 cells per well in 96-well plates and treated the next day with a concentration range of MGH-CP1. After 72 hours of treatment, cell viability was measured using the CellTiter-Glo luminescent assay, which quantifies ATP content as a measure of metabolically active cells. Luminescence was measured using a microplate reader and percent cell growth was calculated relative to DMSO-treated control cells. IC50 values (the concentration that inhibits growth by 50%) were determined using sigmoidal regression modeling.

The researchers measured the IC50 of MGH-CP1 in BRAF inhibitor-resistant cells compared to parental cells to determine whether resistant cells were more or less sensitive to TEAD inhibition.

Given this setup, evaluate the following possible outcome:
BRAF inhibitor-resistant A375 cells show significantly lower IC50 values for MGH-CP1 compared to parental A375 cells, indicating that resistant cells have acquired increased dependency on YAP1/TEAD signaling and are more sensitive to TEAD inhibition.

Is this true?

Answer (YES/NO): YES